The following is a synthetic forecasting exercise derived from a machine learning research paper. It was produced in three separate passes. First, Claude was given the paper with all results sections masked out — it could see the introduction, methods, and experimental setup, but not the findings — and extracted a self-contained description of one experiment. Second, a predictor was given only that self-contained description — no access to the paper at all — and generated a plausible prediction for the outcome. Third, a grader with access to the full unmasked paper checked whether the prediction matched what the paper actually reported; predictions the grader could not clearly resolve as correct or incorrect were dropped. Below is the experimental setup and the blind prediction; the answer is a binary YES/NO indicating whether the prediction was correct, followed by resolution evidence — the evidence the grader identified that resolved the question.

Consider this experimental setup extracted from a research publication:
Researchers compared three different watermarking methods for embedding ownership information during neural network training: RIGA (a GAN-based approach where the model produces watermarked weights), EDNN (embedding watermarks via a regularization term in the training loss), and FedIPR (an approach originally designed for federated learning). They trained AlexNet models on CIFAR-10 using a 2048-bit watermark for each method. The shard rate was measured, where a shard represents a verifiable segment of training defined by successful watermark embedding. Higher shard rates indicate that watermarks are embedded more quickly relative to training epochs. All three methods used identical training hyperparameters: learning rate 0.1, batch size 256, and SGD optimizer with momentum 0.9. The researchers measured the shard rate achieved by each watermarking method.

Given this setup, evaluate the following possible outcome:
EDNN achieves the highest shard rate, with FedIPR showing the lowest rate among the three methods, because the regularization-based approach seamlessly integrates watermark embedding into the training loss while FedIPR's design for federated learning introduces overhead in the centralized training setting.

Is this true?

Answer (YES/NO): NO